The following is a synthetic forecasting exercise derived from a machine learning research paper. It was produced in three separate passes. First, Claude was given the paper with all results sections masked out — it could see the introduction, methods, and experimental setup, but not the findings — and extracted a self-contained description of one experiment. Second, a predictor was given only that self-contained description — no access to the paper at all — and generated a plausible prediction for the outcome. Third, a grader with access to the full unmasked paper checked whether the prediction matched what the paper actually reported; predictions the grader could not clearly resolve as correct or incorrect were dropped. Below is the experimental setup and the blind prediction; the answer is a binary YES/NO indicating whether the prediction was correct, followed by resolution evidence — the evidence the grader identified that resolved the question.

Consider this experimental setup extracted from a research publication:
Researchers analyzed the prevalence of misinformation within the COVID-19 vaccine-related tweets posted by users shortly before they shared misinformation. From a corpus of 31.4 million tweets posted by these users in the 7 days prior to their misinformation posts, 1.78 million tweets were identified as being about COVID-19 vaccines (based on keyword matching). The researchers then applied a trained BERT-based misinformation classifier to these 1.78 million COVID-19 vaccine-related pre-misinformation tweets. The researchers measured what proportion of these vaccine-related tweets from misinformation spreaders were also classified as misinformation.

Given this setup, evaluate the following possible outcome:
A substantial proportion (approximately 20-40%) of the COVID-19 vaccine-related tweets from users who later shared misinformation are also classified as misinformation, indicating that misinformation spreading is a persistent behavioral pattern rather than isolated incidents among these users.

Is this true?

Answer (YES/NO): NO